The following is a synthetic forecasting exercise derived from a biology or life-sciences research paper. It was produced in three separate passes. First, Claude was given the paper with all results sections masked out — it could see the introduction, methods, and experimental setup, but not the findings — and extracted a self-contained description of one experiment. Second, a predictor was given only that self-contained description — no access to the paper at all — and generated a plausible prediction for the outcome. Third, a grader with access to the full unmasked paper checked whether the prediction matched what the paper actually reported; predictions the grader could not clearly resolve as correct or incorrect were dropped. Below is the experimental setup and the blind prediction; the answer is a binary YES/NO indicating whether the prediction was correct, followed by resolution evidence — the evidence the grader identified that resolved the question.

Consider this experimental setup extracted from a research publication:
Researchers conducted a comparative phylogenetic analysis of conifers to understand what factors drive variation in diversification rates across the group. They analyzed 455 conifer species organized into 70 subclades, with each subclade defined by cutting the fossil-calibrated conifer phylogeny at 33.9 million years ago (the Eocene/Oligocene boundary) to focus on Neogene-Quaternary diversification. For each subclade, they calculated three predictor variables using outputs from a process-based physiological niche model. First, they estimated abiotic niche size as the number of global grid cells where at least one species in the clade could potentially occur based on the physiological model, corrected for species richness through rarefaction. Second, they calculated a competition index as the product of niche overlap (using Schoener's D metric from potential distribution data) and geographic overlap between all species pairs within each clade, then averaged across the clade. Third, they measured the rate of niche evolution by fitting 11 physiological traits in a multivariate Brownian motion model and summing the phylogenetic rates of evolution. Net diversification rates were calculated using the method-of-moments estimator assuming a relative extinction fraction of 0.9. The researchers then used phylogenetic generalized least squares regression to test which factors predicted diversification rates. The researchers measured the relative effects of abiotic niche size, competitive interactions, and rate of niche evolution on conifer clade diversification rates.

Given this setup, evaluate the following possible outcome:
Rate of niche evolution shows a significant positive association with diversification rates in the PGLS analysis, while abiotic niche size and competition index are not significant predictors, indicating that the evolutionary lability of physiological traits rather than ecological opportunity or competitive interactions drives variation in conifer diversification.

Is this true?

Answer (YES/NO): NO